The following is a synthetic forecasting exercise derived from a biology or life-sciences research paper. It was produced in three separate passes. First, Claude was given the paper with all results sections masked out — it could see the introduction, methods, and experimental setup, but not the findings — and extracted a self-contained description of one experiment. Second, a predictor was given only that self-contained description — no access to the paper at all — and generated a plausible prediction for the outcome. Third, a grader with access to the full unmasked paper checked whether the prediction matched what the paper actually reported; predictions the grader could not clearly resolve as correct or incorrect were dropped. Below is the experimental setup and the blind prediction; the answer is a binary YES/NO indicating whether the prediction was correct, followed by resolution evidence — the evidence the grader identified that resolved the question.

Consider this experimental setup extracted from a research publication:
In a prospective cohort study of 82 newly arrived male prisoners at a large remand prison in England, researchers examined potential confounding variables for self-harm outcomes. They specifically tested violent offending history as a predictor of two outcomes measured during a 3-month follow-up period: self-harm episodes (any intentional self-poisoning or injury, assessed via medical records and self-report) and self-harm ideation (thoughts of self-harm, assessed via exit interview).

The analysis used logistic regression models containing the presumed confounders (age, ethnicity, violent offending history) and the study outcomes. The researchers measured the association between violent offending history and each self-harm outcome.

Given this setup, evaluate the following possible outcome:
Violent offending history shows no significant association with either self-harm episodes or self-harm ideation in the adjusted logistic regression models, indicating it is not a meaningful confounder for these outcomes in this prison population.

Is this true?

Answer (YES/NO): NO